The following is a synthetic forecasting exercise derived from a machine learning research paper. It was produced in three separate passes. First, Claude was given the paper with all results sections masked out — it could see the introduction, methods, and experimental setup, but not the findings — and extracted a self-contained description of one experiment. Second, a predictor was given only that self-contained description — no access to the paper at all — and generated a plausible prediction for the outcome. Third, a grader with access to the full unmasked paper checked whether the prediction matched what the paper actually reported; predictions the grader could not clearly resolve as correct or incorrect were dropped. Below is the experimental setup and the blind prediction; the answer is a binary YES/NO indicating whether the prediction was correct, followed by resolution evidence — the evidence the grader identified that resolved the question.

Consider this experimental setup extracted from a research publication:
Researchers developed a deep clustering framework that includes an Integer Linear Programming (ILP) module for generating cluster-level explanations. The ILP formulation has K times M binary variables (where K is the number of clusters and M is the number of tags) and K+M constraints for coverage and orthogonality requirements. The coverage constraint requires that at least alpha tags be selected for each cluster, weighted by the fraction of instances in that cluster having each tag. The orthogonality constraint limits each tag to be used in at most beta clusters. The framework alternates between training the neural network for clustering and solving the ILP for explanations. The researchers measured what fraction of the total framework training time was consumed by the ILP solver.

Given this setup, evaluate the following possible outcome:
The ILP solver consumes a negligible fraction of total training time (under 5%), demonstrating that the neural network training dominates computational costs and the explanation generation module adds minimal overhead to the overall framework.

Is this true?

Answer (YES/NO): YES